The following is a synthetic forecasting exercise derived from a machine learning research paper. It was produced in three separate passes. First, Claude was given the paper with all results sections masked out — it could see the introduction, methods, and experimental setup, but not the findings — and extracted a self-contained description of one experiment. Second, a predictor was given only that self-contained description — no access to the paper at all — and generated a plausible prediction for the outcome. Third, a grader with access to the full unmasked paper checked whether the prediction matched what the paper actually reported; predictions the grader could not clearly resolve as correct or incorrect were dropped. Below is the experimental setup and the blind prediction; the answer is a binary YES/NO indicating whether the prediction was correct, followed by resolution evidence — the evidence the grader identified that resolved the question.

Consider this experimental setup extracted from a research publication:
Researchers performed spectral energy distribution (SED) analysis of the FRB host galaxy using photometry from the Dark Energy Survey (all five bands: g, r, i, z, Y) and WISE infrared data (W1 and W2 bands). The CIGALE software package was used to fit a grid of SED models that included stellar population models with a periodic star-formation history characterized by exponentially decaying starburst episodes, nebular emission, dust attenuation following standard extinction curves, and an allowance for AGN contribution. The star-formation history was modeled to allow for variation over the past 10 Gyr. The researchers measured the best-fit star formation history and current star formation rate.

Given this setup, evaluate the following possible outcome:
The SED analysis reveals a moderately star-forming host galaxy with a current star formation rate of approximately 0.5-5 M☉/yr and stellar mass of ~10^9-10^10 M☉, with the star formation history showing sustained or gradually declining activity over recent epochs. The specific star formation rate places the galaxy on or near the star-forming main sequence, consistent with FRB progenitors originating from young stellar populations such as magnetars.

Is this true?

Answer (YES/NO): NO